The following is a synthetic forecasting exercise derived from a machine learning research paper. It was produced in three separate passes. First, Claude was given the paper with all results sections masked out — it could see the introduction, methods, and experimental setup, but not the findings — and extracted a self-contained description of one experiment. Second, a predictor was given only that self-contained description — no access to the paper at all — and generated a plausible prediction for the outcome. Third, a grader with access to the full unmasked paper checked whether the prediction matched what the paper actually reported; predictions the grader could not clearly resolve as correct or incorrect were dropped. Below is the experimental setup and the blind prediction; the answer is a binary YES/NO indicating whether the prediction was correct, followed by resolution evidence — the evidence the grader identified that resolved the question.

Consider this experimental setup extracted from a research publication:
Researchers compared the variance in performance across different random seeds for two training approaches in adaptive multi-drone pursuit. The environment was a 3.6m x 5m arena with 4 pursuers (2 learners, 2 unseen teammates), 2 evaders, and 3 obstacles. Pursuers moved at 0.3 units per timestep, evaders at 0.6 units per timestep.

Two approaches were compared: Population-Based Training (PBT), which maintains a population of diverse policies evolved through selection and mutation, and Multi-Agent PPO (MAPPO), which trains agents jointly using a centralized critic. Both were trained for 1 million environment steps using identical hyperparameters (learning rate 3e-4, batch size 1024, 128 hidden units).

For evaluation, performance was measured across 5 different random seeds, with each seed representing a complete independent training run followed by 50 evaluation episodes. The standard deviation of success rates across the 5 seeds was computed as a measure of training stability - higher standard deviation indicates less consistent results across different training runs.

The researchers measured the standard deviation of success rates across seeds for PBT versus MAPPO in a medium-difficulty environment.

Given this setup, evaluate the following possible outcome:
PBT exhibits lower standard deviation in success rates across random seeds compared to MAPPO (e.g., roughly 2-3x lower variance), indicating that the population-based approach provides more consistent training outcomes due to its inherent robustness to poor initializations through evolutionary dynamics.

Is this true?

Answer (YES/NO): NO